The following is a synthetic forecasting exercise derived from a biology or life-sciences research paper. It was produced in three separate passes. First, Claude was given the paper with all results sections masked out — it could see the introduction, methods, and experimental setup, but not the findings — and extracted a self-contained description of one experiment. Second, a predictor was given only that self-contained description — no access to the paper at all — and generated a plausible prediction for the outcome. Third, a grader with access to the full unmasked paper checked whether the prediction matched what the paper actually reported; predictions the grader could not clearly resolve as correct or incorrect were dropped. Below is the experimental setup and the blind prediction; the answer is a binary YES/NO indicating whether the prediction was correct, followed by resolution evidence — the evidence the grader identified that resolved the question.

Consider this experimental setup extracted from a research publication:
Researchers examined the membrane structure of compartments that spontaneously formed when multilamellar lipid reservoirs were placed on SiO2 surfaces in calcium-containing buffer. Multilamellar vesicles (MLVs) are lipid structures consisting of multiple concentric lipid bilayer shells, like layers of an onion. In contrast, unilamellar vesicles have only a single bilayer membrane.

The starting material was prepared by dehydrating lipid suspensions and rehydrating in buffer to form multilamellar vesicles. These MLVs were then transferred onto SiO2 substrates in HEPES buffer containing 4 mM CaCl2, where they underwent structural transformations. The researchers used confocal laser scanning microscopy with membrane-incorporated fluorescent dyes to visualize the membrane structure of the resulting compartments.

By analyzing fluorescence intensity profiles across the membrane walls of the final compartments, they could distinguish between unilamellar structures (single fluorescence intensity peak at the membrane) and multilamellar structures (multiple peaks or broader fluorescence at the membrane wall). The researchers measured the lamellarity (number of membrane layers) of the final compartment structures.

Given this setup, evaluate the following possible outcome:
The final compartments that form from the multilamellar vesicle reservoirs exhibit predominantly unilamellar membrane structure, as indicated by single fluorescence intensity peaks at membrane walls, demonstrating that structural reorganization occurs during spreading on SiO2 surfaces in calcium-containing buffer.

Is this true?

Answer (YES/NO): YES